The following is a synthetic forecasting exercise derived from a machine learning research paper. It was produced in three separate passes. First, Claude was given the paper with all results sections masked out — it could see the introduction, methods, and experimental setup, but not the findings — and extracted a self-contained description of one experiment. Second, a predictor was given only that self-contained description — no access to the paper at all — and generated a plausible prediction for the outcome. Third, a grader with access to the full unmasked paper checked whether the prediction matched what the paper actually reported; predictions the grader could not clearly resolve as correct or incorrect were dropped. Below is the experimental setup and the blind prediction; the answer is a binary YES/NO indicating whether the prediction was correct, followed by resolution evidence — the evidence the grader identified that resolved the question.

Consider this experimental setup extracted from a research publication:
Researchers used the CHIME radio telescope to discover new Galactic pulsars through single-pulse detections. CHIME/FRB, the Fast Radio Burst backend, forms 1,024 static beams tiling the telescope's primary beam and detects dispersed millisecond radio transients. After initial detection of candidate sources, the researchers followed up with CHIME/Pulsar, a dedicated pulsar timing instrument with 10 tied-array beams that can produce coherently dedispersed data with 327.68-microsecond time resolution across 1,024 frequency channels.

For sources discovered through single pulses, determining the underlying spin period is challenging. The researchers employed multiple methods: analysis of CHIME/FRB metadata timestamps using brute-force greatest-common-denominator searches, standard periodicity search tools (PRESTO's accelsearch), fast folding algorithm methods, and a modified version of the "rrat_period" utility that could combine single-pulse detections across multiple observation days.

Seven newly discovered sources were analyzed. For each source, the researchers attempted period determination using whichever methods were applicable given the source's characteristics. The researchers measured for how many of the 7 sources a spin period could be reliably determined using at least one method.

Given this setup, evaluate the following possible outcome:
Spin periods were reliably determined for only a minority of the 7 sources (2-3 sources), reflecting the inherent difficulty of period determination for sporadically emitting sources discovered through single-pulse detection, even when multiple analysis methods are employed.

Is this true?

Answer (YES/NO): NO